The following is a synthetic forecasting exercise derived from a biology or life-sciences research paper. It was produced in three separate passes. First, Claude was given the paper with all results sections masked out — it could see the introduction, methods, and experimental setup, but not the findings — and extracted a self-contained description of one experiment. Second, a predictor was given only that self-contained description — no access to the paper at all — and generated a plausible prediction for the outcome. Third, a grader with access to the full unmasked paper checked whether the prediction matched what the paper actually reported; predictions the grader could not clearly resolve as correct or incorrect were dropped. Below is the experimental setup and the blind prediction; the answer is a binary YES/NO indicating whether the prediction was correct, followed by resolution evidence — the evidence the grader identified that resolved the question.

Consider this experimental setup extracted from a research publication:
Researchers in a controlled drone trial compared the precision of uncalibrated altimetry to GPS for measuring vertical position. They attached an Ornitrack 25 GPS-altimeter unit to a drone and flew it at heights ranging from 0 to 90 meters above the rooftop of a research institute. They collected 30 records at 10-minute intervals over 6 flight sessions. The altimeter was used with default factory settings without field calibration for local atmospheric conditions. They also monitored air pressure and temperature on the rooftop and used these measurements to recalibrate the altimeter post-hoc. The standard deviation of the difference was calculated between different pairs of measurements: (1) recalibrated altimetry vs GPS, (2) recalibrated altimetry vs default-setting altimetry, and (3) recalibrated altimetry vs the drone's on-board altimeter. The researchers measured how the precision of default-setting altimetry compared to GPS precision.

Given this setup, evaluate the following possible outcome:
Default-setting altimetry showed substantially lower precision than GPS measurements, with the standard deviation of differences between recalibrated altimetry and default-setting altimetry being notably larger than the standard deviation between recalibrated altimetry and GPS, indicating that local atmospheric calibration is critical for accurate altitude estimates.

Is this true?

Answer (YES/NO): NO